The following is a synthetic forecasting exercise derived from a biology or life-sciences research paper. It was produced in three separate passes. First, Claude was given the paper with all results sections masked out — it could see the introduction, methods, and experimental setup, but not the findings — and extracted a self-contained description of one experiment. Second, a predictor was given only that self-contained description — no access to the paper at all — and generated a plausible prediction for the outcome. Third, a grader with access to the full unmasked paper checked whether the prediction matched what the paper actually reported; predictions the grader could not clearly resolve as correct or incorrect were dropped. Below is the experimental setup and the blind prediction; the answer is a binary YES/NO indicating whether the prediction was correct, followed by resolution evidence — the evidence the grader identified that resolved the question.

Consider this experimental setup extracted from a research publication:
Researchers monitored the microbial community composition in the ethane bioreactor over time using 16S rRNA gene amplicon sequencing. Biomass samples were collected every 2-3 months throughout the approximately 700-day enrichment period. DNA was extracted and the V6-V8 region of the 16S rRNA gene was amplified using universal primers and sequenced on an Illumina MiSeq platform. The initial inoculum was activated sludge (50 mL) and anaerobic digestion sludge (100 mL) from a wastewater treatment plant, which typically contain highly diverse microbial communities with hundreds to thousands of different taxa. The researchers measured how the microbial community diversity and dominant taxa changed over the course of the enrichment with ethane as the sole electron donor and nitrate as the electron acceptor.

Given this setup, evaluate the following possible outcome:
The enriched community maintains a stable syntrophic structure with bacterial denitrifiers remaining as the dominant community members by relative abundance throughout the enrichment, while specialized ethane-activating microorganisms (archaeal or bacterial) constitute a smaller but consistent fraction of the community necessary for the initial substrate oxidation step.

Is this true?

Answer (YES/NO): NO